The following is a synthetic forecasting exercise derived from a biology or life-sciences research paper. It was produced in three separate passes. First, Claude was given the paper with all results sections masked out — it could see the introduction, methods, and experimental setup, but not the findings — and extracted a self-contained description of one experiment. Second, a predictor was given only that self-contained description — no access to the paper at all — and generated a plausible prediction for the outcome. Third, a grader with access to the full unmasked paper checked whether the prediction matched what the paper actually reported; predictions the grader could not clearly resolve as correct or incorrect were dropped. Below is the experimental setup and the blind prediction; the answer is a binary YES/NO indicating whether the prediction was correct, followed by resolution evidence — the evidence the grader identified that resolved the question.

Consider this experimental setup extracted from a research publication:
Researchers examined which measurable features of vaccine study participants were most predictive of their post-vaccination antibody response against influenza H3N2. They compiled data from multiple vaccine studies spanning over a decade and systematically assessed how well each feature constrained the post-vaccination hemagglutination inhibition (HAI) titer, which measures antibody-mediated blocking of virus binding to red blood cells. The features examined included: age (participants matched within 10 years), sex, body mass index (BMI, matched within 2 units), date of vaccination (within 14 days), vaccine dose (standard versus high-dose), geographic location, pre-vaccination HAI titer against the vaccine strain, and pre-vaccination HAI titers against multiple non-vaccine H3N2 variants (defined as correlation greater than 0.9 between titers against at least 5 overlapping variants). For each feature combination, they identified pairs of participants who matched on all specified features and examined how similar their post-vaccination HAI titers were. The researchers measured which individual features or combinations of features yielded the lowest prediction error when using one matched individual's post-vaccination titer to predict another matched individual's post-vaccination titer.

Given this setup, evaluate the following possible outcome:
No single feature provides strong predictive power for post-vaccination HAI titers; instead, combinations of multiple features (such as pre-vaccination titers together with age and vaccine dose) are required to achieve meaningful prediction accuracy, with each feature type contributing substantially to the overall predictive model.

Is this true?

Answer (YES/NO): NO